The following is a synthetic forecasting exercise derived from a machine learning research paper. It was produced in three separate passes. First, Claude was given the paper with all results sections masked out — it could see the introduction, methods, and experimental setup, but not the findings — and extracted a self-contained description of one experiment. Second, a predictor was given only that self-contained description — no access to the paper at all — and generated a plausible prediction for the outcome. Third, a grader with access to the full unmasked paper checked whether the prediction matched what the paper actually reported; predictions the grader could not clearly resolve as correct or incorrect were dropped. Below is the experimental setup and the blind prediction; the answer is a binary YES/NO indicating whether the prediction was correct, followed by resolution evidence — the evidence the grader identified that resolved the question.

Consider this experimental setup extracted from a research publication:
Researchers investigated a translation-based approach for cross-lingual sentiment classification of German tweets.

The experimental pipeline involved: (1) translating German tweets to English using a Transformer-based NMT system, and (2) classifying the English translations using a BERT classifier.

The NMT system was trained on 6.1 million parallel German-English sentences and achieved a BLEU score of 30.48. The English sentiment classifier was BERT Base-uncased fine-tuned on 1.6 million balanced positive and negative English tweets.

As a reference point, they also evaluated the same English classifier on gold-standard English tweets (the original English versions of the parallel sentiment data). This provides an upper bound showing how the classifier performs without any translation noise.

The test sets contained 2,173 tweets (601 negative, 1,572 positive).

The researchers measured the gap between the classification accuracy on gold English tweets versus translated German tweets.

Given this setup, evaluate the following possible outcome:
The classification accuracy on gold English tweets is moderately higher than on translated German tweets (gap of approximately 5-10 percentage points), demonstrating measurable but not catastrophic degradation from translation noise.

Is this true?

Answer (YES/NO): NO